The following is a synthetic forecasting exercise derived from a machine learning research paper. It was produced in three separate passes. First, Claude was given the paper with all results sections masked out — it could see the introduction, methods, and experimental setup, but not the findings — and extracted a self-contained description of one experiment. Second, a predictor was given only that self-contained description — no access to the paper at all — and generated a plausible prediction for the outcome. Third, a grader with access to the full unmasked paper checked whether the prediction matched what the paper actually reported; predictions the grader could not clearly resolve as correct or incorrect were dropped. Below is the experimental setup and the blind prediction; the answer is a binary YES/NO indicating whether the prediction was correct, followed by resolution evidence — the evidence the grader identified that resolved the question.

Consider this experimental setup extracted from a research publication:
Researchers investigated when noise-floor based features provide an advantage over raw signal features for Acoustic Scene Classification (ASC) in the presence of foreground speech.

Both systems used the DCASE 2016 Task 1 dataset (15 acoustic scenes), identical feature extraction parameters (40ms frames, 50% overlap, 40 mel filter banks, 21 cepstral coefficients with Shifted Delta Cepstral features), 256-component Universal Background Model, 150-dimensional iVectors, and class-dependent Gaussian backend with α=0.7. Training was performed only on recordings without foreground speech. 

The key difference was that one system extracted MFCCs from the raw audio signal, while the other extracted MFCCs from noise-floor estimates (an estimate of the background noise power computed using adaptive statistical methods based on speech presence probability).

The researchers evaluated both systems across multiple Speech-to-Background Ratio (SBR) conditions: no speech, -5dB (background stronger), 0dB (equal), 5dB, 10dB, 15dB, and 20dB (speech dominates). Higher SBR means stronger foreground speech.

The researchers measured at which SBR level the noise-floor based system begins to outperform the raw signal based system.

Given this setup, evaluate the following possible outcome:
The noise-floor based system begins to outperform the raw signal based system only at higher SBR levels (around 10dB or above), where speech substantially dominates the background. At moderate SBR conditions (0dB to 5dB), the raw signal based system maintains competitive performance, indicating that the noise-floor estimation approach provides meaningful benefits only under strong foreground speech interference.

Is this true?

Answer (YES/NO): NO